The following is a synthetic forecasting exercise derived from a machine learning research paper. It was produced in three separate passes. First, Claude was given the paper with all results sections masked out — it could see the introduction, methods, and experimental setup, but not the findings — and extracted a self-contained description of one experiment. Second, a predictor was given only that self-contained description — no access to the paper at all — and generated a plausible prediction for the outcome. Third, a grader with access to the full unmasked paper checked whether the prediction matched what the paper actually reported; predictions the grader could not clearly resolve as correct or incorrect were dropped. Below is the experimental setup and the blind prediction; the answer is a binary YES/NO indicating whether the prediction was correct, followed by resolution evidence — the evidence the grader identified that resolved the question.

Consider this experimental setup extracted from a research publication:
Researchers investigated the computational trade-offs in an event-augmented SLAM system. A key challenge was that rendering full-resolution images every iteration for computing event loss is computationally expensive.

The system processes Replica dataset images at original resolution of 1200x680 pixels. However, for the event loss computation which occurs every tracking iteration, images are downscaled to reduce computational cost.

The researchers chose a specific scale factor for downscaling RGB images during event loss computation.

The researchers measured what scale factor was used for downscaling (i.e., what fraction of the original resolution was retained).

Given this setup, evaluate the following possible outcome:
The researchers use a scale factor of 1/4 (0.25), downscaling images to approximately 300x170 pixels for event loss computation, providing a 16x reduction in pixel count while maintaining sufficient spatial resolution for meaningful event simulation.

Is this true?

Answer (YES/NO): NO